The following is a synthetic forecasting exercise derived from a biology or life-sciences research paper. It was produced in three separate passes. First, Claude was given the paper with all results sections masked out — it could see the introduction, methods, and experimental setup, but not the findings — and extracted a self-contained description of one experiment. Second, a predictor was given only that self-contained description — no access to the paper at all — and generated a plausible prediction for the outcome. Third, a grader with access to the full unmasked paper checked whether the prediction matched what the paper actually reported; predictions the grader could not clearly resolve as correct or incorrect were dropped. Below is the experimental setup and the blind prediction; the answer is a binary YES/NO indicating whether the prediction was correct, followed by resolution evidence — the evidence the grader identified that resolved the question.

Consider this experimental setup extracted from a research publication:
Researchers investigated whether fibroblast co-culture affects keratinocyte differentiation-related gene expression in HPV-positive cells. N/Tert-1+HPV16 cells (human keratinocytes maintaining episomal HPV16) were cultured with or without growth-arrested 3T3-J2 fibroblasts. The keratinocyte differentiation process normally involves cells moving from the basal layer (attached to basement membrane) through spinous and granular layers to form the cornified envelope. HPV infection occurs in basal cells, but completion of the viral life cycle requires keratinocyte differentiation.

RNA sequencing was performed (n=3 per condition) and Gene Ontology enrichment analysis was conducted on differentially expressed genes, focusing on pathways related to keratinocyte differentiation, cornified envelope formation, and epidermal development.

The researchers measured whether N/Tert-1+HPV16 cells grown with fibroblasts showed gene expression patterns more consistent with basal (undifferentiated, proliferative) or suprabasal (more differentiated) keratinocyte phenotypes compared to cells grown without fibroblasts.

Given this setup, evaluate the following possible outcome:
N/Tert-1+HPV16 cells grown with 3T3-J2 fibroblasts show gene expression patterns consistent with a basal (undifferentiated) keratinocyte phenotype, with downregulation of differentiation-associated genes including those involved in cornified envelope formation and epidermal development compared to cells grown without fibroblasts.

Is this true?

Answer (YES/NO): NO